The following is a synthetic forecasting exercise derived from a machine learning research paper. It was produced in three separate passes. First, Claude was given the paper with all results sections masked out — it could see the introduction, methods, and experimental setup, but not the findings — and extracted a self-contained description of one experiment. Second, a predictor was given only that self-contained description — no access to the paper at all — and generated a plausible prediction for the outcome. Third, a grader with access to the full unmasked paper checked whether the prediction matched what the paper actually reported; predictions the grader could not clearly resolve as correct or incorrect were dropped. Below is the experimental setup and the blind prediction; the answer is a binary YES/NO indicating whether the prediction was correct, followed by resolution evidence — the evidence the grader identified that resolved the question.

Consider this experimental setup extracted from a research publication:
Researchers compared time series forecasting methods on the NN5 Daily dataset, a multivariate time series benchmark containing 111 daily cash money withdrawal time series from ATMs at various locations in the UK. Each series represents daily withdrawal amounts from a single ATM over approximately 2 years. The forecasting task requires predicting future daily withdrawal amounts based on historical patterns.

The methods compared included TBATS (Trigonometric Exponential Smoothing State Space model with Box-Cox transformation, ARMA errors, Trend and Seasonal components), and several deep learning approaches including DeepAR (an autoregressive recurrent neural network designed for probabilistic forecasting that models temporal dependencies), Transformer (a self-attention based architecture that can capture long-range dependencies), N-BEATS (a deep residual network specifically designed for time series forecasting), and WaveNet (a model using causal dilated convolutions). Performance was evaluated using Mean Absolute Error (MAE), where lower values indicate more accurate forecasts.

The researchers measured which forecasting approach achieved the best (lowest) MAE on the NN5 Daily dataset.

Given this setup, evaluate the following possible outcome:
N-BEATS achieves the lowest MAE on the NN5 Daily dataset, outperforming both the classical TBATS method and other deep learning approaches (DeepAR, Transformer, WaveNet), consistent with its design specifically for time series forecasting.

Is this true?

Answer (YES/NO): NO